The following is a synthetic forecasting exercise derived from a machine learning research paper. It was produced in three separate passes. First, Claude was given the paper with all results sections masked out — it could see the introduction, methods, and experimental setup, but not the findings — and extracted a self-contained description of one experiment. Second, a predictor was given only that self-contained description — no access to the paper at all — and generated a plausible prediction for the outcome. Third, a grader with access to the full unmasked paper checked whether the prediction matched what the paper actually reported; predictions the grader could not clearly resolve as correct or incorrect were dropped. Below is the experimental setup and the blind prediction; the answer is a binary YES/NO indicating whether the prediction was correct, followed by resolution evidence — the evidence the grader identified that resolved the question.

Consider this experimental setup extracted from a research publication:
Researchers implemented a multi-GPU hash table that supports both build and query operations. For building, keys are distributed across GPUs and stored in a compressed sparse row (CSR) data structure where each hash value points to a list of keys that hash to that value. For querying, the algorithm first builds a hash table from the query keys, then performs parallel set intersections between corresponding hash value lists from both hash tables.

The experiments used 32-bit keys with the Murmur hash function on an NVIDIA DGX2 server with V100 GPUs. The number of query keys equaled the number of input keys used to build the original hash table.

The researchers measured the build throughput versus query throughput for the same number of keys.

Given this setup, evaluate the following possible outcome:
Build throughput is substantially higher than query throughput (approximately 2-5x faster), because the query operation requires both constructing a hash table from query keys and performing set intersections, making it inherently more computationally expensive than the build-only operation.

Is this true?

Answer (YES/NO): NO